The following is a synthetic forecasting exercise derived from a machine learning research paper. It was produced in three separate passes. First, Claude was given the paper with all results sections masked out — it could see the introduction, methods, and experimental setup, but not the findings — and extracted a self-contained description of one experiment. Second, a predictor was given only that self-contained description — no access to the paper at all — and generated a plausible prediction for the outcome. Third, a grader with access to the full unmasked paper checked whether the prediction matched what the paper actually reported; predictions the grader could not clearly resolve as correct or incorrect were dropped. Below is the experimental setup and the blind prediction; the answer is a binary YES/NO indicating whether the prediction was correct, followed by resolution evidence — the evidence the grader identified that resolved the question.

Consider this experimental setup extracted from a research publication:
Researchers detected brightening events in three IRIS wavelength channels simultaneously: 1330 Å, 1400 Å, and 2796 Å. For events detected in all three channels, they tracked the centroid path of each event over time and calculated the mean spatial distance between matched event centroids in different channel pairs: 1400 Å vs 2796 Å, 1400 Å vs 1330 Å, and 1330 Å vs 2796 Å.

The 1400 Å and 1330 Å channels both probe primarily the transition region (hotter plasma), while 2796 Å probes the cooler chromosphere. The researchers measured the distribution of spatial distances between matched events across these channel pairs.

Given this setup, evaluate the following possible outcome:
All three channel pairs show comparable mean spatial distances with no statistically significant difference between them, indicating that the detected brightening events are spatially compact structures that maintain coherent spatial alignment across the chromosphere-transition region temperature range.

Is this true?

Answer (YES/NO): NO